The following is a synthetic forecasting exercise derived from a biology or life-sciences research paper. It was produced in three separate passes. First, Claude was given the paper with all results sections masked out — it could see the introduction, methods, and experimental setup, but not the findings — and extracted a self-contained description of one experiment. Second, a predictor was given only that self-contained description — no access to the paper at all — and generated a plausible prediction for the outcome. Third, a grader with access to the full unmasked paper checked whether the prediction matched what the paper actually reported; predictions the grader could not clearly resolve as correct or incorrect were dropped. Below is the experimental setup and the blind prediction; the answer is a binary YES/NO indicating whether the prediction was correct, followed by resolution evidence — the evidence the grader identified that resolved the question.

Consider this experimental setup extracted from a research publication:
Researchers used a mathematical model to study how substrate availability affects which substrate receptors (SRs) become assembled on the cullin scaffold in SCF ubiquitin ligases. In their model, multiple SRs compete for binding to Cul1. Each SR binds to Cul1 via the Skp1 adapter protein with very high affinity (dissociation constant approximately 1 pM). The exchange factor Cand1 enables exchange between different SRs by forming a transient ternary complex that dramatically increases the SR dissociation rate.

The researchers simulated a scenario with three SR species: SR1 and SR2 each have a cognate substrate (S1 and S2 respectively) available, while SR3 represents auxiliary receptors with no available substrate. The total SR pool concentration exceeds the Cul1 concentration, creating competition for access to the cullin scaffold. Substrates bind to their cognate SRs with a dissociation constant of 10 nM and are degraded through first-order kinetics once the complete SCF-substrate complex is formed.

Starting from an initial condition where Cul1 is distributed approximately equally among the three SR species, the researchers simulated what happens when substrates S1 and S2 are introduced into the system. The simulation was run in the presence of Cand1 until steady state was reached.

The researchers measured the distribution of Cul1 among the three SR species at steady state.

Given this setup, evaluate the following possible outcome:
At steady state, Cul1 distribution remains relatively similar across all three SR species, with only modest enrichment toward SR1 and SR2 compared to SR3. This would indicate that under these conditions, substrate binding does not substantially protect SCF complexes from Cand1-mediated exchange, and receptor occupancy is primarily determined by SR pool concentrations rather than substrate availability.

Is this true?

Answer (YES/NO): NO